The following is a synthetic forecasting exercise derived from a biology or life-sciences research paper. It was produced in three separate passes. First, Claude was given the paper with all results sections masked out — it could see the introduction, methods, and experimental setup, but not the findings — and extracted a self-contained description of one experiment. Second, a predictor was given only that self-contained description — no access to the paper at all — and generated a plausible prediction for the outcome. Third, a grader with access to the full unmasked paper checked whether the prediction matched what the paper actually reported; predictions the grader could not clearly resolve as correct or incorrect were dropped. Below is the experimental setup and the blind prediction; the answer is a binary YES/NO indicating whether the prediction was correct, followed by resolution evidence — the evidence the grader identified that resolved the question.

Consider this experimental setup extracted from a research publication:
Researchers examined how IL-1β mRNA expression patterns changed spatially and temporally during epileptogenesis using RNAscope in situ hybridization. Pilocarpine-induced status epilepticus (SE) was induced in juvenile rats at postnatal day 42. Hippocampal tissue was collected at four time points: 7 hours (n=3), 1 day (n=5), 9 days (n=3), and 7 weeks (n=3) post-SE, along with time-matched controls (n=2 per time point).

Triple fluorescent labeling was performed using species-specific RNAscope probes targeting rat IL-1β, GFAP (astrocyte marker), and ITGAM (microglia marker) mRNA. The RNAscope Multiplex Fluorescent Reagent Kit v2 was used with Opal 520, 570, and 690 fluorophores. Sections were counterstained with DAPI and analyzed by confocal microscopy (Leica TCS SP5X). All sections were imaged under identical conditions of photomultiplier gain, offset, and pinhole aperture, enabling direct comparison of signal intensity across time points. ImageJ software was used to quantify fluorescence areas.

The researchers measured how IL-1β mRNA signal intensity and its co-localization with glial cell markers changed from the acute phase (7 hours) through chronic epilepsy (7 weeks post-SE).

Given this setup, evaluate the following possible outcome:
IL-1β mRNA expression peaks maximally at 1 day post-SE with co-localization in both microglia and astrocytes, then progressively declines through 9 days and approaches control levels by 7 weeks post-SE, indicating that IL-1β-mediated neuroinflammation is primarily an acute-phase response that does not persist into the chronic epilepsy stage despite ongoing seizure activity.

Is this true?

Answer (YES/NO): NO